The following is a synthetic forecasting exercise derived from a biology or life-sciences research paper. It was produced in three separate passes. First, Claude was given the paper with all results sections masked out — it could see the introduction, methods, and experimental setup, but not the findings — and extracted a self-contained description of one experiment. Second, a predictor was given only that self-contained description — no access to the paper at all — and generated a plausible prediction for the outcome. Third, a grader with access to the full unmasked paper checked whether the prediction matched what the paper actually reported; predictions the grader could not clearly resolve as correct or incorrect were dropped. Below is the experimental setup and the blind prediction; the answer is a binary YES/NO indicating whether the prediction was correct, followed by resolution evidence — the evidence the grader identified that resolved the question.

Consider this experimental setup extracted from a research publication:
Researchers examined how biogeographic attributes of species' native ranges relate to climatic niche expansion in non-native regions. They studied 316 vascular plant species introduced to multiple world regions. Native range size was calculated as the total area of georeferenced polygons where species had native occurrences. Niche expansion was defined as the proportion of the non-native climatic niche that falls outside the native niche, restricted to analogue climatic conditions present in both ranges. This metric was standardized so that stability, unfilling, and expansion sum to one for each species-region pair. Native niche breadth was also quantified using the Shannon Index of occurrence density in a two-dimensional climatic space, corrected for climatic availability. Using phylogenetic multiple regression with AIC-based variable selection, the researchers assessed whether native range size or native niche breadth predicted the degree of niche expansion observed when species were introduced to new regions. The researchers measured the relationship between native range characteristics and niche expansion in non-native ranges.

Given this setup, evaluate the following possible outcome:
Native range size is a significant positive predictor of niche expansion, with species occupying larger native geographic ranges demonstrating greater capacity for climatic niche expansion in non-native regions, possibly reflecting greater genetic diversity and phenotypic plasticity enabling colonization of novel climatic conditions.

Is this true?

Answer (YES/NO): NO